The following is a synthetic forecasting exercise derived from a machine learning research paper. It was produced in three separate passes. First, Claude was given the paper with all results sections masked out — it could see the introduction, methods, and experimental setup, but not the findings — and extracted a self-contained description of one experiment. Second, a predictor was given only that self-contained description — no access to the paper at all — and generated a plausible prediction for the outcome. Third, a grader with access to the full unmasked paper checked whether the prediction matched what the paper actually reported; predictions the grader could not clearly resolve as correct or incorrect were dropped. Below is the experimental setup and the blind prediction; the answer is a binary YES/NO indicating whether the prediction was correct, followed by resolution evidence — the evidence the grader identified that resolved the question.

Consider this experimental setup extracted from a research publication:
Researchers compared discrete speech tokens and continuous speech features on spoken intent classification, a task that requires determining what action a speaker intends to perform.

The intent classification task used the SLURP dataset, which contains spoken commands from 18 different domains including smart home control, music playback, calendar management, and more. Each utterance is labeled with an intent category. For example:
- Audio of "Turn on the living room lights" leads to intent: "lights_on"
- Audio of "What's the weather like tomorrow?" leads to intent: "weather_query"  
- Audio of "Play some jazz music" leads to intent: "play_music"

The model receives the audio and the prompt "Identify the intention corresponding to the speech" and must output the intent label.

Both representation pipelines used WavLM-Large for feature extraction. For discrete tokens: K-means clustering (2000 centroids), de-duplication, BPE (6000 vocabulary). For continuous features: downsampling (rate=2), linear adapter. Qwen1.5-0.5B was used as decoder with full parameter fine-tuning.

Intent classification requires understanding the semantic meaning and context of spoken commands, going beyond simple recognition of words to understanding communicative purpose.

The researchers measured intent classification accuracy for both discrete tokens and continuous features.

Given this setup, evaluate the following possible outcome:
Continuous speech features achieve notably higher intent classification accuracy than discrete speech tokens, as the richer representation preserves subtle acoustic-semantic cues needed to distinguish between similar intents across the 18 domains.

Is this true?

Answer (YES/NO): YES